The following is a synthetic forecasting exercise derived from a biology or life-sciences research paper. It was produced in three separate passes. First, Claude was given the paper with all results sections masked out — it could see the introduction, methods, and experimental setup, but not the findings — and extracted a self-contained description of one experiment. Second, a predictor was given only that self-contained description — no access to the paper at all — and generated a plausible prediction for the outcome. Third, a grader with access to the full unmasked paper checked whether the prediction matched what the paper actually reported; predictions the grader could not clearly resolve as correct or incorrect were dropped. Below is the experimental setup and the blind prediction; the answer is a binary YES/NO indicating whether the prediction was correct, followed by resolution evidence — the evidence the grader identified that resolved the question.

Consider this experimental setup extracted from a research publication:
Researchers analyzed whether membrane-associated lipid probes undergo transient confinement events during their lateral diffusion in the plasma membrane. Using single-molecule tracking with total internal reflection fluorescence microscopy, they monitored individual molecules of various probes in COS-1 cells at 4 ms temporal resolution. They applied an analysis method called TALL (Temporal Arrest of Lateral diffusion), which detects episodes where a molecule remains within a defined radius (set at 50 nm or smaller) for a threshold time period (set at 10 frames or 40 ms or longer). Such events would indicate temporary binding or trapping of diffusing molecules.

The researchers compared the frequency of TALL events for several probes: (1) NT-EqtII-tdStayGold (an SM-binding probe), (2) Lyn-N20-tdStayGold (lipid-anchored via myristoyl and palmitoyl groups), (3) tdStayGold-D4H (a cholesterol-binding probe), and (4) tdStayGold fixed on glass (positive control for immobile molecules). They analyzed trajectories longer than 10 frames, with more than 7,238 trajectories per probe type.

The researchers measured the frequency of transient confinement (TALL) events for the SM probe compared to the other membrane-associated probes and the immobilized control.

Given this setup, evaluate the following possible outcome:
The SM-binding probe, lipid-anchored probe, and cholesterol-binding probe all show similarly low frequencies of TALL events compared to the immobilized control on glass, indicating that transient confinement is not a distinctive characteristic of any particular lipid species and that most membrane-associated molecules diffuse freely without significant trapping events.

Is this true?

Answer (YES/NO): YES